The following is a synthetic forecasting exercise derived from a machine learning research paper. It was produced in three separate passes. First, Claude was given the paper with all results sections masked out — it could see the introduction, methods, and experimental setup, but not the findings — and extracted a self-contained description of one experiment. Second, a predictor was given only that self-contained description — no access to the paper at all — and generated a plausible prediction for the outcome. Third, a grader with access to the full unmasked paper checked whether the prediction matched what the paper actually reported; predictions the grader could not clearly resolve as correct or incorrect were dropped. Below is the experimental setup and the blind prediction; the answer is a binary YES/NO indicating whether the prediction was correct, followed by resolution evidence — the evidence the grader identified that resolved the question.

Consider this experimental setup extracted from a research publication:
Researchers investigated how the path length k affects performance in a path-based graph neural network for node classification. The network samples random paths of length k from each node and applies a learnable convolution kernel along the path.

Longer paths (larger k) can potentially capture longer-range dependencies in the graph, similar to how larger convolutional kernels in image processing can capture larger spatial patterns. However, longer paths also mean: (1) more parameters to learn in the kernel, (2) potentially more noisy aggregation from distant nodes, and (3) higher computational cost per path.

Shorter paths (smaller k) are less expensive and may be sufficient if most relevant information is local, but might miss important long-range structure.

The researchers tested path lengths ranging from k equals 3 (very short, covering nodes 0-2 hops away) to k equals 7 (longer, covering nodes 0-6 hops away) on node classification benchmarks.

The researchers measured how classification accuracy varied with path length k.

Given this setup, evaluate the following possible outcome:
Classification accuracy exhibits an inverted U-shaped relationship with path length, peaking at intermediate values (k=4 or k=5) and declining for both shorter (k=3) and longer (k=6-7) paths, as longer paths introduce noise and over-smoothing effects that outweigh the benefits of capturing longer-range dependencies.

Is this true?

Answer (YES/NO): NO